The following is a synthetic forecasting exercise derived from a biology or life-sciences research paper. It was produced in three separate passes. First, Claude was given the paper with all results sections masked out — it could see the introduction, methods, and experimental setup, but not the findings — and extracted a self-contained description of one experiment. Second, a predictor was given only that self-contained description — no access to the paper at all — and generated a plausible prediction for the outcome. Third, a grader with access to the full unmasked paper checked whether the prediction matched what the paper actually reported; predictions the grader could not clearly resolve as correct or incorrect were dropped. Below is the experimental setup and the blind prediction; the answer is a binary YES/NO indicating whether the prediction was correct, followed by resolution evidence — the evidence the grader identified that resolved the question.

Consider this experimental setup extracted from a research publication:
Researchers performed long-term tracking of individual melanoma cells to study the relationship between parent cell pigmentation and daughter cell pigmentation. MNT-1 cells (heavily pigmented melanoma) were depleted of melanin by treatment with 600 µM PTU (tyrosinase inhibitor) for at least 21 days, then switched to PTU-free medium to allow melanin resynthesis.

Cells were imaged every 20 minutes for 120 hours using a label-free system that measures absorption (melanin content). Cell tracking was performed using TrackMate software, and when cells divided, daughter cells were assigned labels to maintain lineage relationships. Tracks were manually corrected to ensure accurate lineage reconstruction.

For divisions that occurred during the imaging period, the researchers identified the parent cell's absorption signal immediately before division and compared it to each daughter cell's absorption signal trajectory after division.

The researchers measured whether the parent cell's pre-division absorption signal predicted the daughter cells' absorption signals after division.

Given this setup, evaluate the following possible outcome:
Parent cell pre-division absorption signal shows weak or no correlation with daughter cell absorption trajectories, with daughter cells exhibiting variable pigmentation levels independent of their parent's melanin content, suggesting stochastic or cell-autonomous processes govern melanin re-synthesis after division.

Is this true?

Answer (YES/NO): NO